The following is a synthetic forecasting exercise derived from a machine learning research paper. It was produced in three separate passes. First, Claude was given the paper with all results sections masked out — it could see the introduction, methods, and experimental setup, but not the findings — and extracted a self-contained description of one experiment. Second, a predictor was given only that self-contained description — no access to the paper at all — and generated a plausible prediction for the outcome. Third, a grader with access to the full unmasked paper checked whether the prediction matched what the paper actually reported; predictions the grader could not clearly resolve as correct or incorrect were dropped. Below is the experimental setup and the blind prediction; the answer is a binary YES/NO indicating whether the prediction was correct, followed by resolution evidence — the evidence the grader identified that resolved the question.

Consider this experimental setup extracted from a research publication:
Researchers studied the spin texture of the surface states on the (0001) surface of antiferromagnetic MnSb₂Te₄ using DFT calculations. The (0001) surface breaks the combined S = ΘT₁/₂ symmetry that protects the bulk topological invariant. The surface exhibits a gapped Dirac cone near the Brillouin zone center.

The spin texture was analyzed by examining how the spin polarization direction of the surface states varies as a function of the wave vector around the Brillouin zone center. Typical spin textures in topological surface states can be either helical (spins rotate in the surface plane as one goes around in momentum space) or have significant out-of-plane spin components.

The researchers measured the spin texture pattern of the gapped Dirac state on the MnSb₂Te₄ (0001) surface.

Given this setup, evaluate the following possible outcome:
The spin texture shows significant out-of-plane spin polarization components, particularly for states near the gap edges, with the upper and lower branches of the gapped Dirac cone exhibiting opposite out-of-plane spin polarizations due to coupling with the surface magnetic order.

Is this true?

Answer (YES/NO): YES